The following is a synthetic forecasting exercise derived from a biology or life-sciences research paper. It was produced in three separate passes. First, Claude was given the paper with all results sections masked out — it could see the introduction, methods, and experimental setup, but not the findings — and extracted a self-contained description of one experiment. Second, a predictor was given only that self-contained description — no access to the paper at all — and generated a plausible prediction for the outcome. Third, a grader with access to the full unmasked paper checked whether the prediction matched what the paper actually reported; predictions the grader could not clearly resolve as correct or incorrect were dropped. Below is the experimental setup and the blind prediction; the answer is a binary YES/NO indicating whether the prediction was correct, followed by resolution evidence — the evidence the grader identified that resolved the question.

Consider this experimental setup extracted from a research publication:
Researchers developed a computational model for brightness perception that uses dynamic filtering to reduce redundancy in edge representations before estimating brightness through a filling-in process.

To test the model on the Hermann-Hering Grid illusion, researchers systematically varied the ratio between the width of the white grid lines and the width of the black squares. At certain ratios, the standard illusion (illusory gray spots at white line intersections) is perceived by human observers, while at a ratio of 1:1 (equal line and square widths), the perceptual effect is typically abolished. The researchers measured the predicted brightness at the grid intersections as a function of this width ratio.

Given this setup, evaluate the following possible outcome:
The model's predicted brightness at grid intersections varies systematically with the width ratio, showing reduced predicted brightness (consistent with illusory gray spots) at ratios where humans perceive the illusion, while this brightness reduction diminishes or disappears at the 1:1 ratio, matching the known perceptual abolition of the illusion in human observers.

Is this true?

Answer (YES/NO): YES